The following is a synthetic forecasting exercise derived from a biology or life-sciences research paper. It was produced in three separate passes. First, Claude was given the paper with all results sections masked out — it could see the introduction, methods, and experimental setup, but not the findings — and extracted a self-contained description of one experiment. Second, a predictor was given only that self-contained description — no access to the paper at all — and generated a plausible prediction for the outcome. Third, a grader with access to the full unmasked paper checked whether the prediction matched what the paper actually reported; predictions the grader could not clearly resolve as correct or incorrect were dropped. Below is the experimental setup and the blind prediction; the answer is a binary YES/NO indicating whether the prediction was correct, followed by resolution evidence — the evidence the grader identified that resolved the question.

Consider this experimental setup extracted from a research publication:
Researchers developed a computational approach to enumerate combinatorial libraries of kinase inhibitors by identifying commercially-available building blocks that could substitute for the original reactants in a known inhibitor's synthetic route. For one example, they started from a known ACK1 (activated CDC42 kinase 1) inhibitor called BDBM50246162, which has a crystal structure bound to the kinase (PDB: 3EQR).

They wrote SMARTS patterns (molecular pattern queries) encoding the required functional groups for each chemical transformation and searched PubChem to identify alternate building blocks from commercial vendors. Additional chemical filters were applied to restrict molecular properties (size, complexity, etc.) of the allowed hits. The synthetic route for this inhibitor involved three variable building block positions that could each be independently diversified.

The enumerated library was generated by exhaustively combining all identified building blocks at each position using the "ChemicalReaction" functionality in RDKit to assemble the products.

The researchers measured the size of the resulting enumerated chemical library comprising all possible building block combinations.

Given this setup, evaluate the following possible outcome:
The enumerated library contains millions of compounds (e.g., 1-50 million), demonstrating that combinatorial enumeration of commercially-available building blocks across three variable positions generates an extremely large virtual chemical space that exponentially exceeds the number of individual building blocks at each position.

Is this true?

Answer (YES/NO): NO